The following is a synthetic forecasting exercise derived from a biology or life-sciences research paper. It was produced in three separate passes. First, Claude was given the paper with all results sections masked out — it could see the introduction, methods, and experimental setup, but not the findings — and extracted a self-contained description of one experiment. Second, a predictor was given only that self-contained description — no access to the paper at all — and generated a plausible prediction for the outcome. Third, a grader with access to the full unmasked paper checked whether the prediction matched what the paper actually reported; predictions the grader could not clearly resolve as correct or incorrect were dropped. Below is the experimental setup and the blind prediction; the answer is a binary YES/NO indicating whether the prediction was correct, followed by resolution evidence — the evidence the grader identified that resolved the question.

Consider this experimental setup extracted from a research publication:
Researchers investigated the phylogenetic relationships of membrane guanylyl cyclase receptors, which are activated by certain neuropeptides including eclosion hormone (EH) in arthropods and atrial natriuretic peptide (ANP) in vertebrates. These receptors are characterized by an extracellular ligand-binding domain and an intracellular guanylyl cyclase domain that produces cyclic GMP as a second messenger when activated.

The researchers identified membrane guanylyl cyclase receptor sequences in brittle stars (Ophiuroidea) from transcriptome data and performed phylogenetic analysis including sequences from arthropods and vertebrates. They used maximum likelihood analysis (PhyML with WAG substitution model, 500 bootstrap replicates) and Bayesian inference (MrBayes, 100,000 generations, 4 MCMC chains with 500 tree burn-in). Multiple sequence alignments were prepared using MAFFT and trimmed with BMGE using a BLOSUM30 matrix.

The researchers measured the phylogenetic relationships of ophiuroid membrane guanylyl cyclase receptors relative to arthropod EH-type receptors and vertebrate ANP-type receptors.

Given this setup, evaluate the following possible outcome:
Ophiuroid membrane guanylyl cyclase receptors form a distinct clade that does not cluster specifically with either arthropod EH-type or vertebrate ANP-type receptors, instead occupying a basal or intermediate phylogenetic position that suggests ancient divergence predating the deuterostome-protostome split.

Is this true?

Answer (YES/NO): NO